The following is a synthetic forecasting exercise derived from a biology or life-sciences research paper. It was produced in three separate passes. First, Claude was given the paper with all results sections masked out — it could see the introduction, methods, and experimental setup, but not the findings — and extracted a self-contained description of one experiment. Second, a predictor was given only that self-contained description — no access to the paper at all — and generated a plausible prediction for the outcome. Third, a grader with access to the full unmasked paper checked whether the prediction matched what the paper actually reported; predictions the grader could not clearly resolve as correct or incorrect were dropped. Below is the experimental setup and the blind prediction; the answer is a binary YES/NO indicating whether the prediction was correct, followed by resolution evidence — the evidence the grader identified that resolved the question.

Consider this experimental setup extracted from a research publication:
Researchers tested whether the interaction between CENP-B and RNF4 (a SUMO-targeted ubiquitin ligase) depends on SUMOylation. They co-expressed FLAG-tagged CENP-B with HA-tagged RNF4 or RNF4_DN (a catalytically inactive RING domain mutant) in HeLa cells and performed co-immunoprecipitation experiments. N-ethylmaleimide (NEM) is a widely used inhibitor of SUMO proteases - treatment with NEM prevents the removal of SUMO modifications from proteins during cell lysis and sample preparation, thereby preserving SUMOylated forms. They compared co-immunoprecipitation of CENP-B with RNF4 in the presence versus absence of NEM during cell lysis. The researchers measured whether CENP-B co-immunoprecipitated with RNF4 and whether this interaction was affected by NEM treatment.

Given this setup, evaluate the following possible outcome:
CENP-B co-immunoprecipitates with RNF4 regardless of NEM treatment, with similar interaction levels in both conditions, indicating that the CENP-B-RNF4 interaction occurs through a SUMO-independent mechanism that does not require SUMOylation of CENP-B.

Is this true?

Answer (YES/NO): NO